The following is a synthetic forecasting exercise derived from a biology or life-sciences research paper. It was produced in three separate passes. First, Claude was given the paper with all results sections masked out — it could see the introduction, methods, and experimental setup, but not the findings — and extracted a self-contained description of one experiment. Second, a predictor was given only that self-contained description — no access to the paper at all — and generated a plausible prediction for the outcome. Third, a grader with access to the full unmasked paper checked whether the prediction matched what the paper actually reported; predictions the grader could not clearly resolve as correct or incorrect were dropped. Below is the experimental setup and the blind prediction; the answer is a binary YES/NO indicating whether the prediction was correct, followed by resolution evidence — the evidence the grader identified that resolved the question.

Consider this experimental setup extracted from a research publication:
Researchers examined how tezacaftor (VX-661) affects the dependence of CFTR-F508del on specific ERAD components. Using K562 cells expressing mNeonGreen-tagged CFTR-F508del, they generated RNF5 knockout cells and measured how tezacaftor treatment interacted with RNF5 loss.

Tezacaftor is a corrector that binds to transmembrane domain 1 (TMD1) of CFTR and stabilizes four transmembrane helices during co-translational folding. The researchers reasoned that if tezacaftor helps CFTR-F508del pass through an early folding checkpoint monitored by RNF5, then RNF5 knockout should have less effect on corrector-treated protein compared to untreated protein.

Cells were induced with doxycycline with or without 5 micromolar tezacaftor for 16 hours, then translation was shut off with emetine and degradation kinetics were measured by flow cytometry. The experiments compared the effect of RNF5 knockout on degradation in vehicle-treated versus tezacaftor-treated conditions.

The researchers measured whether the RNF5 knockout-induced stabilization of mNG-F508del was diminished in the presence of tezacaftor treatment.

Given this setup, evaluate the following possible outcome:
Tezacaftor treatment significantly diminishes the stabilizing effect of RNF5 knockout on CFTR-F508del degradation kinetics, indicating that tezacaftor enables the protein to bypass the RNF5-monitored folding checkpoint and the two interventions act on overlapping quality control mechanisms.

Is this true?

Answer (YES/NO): NO